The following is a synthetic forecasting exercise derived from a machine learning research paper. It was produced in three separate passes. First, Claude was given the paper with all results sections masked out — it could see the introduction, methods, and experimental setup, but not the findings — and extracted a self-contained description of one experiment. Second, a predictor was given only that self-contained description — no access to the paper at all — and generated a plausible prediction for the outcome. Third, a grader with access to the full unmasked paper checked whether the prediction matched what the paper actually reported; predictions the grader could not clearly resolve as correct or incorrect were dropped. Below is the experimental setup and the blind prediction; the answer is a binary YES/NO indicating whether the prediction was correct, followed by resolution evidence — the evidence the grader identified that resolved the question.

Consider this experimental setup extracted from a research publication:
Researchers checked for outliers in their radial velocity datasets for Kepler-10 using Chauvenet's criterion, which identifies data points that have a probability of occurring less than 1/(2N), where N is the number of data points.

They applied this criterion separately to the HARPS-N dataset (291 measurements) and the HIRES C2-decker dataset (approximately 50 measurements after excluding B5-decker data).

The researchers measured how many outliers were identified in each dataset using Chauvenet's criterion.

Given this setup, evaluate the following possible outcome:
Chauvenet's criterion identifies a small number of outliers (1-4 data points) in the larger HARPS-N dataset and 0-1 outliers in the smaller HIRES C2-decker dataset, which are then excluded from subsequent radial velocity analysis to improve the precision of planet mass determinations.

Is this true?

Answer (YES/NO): NO